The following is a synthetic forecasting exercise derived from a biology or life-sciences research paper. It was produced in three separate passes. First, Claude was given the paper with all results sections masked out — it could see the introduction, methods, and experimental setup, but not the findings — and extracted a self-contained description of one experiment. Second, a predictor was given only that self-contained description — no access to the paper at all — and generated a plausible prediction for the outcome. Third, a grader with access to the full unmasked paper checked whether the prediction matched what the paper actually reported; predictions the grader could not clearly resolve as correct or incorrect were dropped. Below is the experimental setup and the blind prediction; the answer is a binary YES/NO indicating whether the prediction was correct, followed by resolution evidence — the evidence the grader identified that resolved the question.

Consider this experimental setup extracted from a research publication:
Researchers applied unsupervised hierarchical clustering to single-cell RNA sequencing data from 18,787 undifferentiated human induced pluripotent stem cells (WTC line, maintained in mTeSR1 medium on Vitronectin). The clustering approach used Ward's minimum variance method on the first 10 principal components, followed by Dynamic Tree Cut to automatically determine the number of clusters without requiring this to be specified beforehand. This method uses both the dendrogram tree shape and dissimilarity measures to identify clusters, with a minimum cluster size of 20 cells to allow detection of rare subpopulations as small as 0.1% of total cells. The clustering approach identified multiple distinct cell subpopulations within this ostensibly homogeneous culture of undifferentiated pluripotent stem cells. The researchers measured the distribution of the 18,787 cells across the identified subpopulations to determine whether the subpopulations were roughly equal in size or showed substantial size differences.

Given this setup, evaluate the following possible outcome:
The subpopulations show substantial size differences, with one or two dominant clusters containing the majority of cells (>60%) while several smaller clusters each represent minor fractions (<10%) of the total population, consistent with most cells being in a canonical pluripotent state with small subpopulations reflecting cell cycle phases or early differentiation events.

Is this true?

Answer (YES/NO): NO